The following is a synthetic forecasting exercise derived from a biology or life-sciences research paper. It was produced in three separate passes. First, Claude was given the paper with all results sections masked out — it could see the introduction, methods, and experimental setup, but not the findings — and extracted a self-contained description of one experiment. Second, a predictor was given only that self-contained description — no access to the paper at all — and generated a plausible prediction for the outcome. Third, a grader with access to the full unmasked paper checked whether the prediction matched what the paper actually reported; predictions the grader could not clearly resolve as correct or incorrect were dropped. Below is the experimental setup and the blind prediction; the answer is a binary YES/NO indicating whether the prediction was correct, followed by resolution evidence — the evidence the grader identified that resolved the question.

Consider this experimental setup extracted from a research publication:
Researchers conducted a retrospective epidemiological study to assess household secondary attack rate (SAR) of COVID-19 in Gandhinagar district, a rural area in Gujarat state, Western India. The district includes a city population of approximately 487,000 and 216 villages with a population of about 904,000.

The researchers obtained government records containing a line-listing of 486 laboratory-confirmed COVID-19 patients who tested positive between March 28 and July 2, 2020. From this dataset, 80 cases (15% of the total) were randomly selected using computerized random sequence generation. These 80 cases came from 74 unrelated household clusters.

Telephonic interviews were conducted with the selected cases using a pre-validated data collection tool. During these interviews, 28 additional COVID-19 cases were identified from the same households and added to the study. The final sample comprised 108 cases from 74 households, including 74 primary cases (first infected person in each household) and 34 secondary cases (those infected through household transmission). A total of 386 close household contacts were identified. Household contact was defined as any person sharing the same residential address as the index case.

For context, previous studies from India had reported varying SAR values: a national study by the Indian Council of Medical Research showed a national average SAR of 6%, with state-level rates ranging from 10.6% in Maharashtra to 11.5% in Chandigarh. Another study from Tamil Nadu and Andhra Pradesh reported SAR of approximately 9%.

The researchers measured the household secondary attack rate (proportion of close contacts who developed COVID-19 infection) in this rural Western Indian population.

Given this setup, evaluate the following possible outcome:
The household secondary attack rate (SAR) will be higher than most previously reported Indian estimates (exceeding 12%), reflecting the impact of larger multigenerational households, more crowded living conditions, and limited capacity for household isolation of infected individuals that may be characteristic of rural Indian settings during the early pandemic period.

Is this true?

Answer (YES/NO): NO